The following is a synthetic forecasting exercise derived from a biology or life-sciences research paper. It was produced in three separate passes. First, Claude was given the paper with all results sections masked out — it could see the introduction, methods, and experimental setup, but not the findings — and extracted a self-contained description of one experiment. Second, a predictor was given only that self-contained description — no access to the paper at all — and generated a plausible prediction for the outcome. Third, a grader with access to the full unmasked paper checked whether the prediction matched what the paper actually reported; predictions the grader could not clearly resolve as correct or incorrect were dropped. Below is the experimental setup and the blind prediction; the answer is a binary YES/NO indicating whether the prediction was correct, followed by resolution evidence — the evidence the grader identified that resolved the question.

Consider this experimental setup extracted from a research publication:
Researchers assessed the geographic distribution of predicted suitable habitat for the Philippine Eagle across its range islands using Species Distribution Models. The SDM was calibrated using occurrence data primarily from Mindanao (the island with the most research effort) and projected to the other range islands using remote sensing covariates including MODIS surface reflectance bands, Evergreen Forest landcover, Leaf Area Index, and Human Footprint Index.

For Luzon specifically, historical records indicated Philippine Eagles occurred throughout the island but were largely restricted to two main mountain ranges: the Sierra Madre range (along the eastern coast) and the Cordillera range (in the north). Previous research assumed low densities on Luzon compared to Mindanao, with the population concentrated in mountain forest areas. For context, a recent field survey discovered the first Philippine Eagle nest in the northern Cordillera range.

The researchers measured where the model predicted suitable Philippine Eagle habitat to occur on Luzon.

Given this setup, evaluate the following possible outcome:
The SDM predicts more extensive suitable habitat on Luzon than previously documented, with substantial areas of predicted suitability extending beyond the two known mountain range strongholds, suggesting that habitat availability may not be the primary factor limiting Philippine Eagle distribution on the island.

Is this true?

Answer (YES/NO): NO